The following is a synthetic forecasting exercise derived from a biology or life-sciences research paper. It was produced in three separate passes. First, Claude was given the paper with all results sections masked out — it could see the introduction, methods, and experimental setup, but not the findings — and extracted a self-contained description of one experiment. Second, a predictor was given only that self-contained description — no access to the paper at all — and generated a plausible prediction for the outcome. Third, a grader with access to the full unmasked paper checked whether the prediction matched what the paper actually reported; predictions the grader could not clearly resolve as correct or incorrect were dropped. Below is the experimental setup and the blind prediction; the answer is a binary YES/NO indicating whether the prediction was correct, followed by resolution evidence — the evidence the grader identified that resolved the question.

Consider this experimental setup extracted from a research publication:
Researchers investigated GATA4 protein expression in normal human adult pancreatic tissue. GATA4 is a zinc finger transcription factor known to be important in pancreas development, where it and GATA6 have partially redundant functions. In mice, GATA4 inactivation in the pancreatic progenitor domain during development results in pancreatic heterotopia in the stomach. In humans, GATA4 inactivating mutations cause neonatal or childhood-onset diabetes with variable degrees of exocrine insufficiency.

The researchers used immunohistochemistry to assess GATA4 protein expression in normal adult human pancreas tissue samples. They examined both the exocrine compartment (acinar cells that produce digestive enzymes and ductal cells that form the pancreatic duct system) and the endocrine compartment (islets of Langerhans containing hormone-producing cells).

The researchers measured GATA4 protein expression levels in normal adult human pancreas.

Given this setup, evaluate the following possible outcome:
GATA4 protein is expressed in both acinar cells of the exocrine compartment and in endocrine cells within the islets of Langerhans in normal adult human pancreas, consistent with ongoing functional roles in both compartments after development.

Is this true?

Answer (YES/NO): NO